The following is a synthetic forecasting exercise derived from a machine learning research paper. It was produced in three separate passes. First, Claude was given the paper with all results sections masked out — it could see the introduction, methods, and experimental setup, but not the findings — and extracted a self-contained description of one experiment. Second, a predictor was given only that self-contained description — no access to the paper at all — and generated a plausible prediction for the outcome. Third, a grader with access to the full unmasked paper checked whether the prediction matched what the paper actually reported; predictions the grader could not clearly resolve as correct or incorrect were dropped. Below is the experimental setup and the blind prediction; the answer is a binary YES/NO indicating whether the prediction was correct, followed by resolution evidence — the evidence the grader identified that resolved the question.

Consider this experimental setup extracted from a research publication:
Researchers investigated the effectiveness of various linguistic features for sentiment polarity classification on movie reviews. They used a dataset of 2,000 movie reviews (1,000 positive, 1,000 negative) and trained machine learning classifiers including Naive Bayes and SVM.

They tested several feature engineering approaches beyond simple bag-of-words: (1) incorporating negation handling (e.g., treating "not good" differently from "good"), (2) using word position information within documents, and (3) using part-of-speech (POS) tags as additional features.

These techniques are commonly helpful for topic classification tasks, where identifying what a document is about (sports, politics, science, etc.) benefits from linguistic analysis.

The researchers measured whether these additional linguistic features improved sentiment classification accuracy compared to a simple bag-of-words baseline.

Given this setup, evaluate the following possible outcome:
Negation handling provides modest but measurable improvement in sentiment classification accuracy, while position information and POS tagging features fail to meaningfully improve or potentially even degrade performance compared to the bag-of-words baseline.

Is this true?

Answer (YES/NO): NO